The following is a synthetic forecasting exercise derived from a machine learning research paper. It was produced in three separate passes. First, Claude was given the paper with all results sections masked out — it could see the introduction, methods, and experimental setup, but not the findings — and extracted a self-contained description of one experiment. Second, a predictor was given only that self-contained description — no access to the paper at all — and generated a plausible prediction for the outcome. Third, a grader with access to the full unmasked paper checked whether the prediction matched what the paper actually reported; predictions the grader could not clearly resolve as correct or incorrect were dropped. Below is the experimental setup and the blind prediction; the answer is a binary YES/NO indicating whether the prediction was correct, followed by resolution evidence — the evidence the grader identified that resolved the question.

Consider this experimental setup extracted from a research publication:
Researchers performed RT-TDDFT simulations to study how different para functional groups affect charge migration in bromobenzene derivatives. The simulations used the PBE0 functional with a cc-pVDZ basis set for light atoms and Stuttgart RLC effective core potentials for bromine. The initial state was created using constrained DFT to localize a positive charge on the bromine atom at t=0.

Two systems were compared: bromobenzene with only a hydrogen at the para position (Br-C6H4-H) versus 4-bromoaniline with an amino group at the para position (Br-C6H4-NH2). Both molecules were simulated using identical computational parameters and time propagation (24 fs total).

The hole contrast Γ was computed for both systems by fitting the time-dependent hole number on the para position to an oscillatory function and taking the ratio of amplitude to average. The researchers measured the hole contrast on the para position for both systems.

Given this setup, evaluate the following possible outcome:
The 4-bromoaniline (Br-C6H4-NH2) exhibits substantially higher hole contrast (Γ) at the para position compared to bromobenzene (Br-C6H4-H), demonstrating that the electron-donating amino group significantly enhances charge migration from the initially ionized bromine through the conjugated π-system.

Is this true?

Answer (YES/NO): YES